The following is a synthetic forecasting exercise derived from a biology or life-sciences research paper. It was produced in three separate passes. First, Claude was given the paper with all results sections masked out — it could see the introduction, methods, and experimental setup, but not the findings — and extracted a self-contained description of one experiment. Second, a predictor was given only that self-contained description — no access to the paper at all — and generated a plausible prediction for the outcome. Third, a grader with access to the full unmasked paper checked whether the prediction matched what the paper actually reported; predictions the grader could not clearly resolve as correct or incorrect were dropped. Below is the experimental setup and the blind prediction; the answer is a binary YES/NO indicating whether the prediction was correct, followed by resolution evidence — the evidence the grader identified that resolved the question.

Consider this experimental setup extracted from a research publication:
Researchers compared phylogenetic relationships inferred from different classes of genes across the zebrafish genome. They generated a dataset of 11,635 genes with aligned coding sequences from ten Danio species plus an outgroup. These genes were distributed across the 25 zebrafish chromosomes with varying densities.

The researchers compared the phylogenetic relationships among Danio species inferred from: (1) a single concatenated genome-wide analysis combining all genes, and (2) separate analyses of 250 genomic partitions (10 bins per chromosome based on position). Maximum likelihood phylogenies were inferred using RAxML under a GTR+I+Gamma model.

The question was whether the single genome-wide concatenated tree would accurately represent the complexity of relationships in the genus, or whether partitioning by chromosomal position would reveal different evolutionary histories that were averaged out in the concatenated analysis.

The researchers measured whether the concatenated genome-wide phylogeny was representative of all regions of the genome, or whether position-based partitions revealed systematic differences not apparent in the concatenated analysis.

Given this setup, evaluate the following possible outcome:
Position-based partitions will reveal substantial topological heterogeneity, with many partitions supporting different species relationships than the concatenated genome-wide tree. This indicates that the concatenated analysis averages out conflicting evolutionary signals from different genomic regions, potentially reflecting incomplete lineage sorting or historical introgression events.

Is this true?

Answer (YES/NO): YES